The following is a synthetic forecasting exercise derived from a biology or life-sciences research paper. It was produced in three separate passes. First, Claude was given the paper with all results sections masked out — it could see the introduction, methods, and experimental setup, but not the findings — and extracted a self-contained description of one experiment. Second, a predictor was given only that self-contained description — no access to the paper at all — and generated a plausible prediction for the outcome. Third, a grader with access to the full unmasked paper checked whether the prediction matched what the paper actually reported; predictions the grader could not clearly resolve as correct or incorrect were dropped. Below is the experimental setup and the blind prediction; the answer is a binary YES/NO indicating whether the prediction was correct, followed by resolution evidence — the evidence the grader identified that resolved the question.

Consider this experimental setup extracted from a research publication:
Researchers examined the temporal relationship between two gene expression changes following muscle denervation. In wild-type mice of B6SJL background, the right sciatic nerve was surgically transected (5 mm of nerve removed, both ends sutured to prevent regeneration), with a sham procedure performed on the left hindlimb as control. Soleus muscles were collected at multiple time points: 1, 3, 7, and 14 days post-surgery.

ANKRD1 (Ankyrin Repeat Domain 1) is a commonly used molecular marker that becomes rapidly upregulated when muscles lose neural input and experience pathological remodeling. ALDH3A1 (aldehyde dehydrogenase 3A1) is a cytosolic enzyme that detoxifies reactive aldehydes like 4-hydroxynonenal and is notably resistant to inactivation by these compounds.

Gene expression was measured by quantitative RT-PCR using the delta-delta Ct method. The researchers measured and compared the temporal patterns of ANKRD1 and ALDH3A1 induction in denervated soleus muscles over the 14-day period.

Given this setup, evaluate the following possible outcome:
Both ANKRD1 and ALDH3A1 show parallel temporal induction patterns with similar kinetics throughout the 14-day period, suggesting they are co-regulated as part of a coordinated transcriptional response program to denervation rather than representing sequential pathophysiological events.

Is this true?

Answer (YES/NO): NO